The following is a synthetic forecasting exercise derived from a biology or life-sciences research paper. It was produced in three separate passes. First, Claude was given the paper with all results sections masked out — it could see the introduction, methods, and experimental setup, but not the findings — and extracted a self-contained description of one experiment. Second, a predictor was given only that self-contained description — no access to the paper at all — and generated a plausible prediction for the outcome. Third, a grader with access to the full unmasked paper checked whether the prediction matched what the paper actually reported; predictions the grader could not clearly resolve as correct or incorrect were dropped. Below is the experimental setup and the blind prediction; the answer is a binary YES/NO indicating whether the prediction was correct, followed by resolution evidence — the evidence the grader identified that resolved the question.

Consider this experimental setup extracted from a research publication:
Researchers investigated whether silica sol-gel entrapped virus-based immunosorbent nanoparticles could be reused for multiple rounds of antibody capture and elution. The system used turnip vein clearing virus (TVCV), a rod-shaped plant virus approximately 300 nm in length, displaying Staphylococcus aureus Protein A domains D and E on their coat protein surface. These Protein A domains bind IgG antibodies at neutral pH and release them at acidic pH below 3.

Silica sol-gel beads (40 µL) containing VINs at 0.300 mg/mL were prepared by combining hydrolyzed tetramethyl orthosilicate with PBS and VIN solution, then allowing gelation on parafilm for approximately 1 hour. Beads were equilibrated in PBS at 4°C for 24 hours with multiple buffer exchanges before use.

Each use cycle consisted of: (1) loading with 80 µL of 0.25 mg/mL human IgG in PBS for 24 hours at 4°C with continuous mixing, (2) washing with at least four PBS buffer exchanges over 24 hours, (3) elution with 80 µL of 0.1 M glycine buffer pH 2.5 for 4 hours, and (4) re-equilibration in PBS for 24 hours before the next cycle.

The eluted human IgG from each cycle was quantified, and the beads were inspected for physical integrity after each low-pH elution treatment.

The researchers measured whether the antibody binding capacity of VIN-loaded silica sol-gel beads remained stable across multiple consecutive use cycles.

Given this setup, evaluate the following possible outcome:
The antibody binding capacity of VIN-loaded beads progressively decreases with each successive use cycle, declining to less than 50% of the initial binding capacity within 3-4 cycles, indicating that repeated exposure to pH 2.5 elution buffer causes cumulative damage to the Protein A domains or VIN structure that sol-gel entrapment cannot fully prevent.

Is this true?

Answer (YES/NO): NO